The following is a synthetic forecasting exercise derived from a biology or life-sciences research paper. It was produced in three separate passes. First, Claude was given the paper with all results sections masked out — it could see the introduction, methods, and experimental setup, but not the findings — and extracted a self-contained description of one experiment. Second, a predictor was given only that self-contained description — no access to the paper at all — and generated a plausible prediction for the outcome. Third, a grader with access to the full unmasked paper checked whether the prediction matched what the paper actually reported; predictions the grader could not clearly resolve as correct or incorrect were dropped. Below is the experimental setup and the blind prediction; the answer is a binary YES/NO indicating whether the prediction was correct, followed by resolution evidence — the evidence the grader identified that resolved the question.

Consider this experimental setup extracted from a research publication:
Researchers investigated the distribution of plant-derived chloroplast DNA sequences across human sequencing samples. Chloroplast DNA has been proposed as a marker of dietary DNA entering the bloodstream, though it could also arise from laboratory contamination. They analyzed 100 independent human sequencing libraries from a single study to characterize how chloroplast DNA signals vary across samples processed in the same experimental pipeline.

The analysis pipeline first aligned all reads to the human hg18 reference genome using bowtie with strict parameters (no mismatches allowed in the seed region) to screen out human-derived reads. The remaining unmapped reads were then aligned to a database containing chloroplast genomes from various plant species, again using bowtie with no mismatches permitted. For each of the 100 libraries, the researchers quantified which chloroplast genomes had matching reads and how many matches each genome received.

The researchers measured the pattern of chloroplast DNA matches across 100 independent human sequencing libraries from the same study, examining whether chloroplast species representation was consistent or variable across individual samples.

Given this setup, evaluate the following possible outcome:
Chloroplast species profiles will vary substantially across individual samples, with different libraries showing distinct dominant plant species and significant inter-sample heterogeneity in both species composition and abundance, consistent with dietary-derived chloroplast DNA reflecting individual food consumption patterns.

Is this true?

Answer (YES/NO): NO